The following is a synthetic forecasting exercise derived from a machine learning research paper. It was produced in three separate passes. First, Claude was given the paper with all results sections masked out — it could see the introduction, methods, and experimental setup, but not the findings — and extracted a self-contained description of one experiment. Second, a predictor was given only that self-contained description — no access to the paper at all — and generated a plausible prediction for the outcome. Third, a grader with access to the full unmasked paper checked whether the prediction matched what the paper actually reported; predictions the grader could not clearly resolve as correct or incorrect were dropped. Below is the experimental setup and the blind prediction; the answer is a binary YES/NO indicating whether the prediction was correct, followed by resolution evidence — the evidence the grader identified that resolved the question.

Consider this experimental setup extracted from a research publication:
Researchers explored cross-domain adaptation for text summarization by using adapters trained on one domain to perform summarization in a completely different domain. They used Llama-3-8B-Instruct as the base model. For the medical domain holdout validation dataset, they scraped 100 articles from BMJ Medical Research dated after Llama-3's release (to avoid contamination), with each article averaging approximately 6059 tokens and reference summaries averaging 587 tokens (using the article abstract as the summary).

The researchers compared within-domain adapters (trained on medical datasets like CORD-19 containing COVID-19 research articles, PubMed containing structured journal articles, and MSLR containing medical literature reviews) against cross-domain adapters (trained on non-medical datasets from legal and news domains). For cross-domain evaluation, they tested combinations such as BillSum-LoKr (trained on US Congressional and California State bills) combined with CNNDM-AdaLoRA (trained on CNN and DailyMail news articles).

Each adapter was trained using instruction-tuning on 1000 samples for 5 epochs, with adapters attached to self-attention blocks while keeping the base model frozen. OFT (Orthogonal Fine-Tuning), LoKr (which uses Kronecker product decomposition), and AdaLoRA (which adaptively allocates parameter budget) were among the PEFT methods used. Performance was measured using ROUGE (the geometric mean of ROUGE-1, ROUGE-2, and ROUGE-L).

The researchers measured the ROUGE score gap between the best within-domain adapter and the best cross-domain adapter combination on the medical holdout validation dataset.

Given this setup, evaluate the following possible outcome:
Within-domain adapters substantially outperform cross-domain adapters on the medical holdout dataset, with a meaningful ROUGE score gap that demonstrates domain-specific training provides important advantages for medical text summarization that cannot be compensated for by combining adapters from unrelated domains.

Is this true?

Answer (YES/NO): YES